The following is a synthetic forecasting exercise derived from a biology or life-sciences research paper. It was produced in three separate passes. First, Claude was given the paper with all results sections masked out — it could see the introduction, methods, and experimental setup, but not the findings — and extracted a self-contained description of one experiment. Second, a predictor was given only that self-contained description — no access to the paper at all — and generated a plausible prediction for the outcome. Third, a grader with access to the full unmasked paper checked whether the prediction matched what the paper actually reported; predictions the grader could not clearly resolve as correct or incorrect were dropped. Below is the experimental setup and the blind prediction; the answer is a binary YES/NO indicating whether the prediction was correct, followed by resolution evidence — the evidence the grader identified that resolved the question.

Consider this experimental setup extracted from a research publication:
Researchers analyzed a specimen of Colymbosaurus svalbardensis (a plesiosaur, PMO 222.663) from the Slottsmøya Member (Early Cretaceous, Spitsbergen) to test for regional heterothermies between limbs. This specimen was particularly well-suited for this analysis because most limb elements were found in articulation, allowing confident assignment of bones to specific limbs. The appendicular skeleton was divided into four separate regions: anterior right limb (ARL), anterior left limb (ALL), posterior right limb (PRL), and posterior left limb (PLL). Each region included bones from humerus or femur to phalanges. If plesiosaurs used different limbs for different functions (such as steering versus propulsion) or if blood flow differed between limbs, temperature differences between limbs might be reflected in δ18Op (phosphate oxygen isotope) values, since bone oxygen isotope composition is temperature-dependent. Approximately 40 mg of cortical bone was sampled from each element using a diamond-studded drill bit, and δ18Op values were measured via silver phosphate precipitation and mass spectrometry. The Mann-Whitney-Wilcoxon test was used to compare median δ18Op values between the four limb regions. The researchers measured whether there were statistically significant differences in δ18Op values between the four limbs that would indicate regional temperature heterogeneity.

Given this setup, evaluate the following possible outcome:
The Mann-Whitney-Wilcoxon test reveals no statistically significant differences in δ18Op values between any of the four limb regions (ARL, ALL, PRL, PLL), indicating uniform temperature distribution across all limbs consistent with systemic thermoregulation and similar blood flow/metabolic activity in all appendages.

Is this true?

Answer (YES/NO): NO